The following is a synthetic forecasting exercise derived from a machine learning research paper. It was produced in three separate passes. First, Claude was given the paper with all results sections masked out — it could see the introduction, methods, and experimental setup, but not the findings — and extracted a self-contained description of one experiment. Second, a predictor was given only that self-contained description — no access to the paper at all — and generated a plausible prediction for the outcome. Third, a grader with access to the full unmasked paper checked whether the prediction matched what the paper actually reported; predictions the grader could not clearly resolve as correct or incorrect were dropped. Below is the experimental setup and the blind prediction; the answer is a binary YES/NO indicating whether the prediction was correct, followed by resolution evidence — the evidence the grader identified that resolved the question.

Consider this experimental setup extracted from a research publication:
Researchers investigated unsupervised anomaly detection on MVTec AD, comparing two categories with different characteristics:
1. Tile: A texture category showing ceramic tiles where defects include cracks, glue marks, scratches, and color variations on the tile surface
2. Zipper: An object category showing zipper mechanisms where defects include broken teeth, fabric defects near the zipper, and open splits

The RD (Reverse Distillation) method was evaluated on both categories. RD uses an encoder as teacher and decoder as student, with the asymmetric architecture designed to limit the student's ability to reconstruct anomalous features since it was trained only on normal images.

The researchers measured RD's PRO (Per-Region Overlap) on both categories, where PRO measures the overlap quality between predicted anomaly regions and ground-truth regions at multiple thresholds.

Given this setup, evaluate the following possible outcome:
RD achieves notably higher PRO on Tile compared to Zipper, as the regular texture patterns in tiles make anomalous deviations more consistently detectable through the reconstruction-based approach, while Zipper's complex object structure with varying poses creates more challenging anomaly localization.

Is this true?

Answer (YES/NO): NO